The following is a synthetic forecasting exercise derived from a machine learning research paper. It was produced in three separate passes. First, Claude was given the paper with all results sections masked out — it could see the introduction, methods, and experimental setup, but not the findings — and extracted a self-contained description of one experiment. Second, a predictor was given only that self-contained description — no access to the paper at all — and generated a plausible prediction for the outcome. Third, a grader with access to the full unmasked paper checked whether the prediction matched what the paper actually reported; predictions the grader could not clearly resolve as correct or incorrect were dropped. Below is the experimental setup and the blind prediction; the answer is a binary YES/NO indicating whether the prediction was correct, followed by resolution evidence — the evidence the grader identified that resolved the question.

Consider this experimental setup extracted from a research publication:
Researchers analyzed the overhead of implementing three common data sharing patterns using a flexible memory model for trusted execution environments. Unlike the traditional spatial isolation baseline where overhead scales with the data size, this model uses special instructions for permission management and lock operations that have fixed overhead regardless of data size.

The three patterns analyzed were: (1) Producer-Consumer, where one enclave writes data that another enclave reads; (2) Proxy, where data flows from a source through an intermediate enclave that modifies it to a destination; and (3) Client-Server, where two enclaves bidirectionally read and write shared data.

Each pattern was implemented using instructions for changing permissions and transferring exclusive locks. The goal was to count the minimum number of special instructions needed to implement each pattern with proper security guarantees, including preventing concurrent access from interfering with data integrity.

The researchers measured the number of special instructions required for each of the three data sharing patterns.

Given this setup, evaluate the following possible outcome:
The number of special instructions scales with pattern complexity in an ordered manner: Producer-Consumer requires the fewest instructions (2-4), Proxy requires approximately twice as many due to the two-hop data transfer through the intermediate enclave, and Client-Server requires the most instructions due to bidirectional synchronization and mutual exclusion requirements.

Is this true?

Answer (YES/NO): NO